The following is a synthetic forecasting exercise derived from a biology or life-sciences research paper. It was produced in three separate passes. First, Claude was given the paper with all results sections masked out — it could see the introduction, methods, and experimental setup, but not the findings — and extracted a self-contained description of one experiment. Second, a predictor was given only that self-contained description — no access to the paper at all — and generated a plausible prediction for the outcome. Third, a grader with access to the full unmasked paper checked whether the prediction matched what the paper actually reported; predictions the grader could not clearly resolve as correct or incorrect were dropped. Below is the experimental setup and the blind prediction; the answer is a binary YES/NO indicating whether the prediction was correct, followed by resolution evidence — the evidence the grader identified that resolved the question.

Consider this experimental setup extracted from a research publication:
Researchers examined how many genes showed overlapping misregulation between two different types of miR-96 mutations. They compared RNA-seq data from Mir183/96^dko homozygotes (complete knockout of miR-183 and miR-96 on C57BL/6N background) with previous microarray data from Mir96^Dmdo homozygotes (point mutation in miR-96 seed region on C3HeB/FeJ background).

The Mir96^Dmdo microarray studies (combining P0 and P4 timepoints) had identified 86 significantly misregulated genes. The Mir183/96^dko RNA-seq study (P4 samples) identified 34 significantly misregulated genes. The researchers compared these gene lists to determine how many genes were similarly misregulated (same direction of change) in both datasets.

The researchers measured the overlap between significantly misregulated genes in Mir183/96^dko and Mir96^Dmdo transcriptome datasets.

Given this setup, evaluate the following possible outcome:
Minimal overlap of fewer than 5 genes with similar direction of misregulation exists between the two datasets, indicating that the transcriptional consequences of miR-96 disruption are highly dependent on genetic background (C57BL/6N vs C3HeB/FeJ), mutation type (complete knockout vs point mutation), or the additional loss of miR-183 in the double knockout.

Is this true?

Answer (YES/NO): NO